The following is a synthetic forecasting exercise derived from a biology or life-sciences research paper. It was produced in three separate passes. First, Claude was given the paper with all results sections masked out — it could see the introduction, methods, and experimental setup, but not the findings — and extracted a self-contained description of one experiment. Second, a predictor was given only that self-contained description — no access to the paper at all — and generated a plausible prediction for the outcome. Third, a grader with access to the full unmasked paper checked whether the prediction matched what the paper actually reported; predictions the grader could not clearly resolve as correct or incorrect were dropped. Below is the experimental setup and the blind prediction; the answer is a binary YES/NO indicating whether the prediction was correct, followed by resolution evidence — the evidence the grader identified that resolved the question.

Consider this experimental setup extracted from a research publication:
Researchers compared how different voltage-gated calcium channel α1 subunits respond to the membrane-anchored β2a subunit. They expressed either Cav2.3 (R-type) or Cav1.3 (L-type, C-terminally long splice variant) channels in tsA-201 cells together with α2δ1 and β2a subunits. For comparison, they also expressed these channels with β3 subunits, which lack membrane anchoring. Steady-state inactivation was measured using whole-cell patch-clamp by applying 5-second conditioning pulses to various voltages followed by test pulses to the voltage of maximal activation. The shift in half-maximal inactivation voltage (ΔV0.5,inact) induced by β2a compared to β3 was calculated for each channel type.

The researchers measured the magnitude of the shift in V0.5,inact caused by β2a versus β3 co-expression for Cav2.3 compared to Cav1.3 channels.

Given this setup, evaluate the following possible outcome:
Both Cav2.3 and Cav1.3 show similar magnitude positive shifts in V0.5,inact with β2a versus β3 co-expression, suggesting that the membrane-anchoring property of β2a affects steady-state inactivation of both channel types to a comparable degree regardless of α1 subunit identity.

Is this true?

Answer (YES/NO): NO